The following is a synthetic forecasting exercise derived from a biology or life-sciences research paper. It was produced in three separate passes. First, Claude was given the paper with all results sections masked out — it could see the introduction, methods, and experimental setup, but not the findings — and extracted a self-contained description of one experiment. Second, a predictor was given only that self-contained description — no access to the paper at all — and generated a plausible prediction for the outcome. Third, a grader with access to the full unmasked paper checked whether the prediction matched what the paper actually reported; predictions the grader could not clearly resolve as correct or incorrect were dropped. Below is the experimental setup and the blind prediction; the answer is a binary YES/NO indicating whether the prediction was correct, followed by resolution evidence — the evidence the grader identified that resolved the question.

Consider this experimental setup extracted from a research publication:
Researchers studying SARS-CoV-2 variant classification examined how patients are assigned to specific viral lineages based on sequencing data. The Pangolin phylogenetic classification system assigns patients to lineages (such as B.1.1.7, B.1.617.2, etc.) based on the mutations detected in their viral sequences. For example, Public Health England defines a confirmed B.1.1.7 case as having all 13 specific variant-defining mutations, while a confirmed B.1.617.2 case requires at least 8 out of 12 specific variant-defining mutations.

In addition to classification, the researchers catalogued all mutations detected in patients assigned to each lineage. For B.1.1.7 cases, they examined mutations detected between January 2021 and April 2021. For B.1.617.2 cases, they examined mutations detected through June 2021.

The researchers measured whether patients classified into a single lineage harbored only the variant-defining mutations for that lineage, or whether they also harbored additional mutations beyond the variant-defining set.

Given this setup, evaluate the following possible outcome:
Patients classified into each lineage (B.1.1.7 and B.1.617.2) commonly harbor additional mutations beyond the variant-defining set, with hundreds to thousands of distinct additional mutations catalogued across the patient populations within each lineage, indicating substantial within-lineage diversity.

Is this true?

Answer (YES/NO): NO